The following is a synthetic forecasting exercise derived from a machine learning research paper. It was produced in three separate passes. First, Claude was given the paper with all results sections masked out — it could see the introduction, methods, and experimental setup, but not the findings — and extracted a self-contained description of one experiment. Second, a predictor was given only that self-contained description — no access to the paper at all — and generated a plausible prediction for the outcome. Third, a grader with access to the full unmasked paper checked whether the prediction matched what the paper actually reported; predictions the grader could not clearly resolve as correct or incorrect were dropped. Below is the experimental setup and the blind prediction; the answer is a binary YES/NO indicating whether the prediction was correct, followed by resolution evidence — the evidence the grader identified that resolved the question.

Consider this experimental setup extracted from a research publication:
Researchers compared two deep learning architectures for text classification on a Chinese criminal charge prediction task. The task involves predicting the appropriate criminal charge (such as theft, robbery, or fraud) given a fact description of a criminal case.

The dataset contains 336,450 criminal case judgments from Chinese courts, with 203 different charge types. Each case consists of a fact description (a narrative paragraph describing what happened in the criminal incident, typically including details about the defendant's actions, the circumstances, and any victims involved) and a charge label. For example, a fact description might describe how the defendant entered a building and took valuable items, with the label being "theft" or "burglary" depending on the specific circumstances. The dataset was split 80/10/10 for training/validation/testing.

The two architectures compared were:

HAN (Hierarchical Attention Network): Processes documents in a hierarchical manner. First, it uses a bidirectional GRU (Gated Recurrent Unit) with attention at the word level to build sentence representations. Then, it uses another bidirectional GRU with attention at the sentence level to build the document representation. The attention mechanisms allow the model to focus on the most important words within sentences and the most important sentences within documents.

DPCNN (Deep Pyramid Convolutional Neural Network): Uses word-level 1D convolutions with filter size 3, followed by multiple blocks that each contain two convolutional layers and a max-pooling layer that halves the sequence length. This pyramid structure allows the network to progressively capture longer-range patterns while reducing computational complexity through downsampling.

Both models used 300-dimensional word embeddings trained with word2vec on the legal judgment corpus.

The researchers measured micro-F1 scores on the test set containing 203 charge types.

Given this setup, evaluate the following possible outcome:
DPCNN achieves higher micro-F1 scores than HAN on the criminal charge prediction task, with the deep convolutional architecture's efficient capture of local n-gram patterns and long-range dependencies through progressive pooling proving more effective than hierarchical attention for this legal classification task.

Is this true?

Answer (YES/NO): YES